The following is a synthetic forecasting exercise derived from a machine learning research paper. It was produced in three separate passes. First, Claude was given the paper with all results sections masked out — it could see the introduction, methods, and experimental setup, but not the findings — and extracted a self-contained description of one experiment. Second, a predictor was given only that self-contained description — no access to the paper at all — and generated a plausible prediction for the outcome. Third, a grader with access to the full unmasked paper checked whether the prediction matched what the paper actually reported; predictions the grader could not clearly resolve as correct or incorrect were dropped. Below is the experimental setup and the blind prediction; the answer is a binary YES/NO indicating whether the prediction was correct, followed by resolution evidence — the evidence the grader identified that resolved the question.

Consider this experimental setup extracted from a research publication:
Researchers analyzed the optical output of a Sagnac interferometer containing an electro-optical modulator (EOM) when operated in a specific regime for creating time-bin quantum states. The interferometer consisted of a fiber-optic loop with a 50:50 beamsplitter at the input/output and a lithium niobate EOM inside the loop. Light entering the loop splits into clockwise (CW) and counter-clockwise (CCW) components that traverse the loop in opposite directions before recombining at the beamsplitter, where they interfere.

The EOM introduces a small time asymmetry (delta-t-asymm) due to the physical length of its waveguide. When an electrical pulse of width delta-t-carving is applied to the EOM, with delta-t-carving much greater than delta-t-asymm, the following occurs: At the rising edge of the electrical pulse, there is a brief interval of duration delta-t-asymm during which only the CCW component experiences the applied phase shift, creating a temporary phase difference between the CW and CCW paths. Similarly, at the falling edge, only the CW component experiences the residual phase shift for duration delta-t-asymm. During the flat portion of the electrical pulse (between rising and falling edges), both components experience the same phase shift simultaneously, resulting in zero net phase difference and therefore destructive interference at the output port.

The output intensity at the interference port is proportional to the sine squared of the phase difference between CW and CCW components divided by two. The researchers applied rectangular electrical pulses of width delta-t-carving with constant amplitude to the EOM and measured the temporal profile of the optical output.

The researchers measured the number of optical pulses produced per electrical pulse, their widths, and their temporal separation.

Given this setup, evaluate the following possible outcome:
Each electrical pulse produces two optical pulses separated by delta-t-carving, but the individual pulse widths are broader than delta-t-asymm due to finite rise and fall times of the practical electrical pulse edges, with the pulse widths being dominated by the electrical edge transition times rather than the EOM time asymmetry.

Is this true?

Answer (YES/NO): NO